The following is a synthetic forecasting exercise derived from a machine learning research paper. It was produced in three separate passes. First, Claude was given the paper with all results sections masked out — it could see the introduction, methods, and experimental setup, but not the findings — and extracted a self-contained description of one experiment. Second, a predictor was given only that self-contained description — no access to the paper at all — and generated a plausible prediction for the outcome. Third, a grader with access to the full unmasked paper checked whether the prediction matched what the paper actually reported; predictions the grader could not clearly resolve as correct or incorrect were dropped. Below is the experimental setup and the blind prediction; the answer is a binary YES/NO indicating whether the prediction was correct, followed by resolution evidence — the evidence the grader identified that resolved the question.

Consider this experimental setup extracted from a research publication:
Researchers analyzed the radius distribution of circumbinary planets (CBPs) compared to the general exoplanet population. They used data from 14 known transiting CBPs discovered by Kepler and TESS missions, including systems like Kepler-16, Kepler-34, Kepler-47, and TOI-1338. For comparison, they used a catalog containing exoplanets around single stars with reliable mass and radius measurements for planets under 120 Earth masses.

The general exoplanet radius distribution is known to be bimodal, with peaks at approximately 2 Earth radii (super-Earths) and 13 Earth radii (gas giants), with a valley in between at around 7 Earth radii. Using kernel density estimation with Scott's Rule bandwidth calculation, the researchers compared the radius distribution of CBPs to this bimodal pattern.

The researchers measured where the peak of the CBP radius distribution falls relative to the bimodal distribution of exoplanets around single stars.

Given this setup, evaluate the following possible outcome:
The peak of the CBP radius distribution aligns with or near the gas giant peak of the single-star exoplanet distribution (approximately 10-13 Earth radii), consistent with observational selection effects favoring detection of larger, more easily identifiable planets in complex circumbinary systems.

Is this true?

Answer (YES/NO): NO